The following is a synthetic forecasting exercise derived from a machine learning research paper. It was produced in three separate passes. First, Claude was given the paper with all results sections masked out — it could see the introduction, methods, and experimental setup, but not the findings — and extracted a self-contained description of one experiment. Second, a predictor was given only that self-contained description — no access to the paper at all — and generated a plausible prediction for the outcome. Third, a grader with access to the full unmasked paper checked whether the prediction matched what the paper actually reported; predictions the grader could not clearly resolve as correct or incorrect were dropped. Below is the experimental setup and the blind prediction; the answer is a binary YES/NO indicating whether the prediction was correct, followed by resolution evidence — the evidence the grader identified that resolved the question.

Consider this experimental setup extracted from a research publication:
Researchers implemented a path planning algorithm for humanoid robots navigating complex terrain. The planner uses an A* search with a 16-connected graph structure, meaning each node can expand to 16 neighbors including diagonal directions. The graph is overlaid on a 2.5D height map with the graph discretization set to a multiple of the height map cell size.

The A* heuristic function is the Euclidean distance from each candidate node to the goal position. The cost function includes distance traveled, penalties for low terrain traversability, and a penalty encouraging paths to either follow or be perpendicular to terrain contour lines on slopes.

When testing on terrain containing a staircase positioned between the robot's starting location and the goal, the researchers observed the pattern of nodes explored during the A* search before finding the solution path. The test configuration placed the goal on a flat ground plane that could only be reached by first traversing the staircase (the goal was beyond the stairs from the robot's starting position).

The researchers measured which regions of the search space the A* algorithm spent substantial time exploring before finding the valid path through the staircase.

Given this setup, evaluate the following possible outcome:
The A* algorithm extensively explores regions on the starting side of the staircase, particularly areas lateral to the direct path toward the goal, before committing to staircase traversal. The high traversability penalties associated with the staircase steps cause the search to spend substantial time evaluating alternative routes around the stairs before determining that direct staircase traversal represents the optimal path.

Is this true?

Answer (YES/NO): NO